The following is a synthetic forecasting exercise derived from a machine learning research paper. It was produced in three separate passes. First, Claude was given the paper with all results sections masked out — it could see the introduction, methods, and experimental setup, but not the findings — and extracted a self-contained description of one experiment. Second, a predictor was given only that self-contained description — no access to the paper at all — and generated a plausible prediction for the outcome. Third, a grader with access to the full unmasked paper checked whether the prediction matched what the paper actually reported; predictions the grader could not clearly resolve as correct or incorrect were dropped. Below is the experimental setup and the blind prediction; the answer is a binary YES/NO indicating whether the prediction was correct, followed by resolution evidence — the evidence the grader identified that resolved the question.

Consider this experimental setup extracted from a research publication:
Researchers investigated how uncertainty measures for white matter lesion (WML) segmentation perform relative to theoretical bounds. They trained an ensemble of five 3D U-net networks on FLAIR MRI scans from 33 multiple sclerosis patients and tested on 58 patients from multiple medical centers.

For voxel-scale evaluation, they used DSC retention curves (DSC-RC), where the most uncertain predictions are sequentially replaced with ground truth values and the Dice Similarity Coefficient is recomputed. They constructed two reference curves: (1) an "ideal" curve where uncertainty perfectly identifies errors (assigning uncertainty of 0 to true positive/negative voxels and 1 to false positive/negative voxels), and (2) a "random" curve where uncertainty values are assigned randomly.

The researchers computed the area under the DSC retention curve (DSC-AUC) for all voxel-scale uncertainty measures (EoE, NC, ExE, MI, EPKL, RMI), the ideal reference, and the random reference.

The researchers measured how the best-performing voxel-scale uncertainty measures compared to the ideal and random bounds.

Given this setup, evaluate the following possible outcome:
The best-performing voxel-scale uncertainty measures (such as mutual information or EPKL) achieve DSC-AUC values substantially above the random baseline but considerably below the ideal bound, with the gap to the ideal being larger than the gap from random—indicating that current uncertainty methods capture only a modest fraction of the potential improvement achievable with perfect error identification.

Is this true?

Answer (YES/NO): NO